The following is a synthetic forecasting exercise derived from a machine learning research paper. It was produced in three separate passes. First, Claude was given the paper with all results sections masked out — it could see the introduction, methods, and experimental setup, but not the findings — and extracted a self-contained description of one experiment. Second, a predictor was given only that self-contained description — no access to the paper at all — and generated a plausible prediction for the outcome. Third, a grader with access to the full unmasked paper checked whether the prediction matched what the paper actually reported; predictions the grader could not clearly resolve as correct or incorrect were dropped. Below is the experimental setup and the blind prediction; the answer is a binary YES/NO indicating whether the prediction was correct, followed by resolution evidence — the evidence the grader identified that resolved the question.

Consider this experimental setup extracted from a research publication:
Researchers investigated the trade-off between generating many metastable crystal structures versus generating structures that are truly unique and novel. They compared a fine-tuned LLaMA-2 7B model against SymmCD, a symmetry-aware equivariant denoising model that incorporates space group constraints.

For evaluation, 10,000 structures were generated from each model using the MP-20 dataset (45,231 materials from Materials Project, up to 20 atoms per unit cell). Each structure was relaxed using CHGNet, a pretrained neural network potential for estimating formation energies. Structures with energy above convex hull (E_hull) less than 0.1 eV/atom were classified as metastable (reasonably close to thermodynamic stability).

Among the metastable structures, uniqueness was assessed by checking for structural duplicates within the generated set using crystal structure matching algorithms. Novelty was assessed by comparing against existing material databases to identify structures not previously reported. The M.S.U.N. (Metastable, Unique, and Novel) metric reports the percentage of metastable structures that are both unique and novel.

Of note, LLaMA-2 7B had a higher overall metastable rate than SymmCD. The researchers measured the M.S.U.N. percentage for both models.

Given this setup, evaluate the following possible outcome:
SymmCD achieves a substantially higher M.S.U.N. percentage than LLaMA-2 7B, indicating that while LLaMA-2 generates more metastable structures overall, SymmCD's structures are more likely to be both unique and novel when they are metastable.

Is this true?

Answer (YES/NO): YES